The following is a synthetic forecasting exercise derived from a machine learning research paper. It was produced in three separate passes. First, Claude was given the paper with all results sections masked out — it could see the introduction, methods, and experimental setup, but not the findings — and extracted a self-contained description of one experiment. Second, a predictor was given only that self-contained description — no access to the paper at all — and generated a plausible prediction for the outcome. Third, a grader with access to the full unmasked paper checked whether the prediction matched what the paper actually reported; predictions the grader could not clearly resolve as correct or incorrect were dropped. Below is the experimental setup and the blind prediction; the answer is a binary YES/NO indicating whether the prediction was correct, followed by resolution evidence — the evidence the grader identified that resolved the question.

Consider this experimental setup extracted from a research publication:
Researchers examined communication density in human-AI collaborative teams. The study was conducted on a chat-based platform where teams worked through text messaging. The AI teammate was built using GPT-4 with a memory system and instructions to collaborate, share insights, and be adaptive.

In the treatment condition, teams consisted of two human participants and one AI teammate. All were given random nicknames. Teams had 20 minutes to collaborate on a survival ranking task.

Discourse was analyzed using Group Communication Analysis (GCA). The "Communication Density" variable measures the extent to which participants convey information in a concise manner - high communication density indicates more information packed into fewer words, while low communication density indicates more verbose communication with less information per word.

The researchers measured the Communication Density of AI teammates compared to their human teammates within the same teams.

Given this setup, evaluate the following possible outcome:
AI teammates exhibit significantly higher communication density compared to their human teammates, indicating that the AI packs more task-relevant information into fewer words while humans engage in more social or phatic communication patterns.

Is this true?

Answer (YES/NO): NO